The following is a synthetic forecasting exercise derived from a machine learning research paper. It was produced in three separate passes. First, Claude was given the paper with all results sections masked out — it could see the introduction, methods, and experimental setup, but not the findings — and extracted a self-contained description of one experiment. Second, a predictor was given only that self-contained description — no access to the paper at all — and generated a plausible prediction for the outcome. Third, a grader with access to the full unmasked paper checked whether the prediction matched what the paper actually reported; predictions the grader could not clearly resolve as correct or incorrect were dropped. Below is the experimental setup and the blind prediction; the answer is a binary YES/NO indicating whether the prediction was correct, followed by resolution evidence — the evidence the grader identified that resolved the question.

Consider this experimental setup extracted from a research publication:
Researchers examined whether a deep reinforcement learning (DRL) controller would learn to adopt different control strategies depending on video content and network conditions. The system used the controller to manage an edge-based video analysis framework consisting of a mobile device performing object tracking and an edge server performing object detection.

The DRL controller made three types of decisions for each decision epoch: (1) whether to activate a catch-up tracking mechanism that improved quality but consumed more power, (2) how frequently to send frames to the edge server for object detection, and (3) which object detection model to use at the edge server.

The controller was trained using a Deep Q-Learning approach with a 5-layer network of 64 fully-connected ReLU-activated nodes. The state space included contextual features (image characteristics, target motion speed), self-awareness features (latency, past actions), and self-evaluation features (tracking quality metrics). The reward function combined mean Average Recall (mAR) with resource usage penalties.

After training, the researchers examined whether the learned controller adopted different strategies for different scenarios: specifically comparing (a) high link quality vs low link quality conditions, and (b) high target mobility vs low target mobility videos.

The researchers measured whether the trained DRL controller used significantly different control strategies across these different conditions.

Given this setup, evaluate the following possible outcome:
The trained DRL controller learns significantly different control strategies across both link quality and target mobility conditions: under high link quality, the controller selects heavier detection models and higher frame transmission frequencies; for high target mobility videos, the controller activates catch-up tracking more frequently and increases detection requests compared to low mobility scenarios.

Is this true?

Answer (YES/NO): NO